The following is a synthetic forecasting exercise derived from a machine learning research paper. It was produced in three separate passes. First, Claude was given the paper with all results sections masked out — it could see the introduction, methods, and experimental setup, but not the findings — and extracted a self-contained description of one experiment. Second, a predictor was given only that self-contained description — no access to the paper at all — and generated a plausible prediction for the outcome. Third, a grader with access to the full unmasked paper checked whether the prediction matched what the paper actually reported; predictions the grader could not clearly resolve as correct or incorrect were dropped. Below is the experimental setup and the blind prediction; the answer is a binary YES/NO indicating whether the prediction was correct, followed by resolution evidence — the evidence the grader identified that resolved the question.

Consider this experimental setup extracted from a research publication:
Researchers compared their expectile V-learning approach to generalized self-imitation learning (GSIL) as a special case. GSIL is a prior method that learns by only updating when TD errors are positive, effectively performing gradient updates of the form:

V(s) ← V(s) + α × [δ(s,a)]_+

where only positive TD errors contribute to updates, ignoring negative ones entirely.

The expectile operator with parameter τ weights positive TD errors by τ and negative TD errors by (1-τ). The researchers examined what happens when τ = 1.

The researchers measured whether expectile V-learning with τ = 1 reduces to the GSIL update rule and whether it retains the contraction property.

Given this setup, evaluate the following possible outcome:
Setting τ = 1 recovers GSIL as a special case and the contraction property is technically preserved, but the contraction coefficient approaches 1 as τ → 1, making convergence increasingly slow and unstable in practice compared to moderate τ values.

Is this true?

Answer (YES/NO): NO